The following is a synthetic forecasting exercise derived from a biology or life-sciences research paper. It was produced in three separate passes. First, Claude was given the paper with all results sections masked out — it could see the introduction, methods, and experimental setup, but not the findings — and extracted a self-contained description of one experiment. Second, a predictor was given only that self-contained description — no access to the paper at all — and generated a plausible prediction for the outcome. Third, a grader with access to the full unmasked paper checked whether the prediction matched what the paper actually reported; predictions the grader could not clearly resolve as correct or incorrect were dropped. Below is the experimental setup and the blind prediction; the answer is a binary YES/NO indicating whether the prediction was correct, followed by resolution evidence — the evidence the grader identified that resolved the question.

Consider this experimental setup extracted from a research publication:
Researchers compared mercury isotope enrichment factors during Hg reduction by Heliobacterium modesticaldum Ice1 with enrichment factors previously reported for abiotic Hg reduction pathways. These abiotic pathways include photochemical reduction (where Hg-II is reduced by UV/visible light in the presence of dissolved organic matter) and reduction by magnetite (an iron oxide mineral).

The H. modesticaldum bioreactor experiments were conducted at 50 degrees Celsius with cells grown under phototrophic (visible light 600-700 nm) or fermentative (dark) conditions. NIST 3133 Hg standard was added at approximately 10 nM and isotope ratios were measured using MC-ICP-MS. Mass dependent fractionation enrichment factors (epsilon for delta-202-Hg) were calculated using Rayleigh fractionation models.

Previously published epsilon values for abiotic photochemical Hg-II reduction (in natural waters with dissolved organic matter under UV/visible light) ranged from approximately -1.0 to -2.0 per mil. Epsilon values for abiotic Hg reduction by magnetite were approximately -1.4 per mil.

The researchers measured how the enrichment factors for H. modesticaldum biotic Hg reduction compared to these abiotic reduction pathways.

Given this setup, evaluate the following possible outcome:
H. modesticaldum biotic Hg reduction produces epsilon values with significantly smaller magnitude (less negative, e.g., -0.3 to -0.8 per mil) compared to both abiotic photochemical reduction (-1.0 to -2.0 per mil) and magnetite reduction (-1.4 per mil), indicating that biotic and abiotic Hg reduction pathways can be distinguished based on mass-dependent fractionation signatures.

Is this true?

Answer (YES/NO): NO